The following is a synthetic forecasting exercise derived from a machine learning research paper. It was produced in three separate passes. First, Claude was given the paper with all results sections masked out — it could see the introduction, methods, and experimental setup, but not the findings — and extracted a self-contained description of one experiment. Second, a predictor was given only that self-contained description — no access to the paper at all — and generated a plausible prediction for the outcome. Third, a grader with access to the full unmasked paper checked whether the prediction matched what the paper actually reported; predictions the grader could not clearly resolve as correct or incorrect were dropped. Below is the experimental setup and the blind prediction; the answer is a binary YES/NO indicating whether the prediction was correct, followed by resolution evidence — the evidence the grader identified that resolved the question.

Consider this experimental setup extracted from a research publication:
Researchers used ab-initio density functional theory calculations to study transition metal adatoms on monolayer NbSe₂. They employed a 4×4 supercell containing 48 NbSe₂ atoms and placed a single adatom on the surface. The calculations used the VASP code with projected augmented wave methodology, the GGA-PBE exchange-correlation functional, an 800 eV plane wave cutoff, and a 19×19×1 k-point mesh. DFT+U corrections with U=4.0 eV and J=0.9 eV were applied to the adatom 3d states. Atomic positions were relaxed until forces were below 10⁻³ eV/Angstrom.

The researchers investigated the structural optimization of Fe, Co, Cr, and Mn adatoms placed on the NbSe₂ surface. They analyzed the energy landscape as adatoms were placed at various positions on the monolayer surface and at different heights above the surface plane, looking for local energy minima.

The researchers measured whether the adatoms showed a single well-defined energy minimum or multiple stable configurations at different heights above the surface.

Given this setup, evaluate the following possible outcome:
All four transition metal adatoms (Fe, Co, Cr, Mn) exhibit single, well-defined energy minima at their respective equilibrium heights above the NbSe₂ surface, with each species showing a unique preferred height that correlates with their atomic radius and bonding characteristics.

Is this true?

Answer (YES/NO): NO